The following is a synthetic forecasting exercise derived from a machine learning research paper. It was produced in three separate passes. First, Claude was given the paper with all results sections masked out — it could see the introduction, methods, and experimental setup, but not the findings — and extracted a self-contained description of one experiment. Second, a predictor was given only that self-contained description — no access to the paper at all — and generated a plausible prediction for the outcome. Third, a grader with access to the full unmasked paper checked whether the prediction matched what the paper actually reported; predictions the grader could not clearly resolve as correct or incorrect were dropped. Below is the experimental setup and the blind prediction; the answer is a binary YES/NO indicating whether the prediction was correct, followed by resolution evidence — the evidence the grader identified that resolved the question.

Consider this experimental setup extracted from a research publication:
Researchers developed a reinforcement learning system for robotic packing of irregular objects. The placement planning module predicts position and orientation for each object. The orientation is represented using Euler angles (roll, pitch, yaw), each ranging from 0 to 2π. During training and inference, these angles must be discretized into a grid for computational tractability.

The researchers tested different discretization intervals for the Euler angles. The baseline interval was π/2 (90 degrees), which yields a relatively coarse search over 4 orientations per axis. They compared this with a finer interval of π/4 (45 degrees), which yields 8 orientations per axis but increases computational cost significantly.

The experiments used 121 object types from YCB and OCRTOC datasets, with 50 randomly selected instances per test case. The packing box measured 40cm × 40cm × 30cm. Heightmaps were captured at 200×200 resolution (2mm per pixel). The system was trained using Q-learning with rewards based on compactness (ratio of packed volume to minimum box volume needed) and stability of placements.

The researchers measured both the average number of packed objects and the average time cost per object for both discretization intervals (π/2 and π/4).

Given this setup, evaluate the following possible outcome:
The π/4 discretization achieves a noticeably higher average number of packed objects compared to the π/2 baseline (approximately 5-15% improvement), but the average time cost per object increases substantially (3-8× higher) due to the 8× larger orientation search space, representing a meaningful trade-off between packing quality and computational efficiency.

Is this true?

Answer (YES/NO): NO